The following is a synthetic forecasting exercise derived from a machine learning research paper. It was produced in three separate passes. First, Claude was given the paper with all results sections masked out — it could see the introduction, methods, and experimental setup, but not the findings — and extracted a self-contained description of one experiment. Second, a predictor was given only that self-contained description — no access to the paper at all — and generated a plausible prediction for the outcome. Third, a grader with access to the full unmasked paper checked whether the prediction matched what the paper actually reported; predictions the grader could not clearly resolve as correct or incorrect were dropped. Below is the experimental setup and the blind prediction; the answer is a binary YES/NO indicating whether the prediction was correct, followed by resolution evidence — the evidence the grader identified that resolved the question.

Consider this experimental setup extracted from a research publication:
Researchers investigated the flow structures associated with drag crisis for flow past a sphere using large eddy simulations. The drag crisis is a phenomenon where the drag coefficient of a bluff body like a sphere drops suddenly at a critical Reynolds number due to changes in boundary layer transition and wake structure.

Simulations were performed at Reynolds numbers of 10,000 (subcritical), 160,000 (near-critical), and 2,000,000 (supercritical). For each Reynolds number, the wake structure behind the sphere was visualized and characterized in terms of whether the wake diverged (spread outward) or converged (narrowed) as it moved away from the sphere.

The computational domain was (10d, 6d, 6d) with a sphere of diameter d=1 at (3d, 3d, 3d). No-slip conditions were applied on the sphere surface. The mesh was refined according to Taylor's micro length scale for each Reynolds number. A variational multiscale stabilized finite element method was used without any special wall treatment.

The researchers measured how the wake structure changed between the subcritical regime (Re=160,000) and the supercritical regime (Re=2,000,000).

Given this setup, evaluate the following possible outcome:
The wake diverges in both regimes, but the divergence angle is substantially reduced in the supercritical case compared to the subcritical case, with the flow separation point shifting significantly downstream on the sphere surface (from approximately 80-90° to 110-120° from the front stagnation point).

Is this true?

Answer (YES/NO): NO